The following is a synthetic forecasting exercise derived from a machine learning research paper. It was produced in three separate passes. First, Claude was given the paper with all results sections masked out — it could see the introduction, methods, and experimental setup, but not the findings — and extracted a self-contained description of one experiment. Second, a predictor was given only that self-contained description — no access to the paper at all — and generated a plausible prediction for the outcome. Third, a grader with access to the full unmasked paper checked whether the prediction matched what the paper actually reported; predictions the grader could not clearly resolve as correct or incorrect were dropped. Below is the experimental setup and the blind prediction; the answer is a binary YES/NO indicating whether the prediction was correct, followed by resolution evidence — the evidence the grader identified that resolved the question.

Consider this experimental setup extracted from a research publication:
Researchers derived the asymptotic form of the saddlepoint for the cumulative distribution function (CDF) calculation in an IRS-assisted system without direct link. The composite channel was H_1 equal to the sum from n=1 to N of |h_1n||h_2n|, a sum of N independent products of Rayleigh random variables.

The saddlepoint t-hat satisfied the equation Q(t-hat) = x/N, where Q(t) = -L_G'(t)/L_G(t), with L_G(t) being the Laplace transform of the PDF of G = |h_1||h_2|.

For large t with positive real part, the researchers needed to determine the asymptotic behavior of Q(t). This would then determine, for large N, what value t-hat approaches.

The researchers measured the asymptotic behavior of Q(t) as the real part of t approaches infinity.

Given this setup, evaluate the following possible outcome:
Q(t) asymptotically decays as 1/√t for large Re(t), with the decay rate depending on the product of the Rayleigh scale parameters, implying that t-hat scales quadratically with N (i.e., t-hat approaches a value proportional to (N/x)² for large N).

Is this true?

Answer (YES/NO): NO